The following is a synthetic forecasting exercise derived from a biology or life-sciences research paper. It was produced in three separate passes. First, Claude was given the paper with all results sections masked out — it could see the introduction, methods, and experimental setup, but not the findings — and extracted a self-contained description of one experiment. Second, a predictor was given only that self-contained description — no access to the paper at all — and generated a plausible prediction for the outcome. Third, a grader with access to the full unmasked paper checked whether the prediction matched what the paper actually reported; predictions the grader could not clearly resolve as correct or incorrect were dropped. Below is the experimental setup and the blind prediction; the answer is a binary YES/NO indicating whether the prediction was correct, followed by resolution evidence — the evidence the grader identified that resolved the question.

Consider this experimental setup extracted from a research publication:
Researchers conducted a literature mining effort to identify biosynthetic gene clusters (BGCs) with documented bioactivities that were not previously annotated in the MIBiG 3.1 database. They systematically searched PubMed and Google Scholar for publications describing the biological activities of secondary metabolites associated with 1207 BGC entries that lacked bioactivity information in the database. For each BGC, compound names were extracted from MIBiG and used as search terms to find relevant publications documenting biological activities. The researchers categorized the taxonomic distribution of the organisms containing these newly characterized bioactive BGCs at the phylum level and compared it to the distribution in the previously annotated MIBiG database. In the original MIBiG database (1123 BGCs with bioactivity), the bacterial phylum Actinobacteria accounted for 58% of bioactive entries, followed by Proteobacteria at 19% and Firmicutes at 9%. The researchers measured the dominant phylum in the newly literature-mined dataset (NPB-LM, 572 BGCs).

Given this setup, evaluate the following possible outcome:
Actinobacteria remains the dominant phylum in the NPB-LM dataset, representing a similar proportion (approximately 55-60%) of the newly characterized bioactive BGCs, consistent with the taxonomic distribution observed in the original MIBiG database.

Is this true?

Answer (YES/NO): NO